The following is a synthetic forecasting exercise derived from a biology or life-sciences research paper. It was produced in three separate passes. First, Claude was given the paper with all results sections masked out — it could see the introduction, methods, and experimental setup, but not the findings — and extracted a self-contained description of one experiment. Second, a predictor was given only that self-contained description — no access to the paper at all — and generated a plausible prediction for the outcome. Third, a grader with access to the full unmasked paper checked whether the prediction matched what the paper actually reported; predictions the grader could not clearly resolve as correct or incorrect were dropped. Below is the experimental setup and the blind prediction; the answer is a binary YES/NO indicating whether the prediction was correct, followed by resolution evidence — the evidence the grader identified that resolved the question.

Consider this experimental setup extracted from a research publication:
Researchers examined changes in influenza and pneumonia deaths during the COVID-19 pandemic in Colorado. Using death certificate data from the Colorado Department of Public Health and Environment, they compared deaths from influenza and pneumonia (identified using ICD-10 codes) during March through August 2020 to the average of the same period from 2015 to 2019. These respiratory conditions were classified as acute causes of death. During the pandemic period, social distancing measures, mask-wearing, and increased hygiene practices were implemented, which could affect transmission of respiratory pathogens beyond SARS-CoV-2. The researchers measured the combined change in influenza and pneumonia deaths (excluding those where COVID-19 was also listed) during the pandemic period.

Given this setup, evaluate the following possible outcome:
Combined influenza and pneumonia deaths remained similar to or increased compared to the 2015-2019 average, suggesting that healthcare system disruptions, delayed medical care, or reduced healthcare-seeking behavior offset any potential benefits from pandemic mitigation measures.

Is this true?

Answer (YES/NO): NO